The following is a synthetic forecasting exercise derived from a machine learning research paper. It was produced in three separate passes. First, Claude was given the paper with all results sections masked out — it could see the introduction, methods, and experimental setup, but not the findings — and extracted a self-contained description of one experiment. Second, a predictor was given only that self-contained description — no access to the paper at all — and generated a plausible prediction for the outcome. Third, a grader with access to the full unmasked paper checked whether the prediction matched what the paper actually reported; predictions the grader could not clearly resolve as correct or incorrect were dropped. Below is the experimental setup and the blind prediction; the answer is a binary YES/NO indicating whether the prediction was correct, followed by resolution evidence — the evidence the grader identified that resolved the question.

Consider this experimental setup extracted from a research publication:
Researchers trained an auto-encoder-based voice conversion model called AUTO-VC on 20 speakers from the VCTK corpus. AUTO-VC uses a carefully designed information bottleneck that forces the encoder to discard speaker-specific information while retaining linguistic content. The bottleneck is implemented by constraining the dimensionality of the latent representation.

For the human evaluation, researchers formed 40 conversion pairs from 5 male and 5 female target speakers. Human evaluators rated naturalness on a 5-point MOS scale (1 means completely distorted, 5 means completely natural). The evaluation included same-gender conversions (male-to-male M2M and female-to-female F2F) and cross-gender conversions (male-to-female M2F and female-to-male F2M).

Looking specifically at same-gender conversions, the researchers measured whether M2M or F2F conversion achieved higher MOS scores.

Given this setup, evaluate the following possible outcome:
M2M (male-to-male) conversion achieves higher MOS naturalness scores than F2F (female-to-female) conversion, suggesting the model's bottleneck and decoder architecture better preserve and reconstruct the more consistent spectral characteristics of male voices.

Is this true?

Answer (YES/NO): NO